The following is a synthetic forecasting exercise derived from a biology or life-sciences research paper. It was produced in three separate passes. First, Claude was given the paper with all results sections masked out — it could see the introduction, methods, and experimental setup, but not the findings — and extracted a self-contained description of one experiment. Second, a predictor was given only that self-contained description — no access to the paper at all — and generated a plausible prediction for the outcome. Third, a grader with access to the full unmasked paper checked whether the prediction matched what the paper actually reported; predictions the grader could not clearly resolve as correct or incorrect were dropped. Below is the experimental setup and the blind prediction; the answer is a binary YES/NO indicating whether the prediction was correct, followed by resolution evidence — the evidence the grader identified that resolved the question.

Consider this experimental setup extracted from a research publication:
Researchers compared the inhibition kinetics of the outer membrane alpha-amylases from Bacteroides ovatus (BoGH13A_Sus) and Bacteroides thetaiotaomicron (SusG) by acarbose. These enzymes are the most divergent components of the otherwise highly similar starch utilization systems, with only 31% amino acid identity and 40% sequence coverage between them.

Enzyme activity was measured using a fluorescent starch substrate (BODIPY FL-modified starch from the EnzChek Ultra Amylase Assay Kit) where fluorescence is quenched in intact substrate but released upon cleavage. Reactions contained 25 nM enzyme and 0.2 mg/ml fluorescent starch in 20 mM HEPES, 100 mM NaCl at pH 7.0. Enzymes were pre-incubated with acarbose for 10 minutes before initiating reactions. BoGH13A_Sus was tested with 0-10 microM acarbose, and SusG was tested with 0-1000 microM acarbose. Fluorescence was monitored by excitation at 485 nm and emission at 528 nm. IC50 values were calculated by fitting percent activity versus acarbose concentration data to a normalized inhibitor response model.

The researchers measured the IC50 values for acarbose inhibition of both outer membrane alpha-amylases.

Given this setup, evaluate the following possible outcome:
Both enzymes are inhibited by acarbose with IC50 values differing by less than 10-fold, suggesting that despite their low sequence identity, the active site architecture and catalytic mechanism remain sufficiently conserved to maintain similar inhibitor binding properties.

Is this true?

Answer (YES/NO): NO